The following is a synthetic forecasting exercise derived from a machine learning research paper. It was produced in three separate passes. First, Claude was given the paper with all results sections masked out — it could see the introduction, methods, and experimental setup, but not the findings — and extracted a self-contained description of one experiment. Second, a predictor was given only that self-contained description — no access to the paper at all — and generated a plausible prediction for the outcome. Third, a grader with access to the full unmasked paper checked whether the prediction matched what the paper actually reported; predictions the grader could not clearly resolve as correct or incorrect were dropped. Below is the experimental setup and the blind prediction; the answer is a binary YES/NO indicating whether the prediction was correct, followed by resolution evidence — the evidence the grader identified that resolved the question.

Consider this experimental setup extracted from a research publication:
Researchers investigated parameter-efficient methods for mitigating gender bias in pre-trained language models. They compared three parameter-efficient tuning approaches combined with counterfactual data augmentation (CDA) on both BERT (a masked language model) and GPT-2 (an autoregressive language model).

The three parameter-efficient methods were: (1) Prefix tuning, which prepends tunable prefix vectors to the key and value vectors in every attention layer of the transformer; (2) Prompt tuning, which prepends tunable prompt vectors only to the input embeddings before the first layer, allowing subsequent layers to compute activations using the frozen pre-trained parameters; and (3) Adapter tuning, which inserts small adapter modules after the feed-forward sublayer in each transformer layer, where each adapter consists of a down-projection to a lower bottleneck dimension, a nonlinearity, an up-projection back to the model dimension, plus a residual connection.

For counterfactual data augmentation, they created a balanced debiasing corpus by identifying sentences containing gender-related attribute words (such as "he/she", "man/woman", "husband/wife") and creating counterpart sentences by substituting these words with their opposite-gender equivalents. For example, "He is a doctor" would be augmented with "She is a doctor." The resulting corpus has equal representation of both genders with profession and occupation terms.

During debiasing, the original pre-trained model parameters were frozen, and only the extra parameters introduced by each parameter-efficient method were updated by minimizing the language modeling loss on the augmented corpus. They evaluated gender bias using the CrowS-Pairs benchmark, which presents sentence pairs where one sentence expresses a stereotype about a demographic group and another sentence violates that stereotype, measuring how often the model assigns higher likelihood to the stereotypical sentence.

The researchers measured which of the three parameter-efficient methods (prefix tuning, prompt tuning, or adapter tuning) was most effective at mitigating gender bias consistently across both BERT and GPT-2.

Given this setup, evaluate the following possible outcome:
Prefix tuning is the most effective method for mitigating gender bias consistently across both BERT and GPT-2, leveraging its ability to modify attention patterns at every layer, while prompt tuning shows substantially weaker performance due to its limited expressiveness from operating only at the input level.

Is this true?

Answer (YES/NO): NO